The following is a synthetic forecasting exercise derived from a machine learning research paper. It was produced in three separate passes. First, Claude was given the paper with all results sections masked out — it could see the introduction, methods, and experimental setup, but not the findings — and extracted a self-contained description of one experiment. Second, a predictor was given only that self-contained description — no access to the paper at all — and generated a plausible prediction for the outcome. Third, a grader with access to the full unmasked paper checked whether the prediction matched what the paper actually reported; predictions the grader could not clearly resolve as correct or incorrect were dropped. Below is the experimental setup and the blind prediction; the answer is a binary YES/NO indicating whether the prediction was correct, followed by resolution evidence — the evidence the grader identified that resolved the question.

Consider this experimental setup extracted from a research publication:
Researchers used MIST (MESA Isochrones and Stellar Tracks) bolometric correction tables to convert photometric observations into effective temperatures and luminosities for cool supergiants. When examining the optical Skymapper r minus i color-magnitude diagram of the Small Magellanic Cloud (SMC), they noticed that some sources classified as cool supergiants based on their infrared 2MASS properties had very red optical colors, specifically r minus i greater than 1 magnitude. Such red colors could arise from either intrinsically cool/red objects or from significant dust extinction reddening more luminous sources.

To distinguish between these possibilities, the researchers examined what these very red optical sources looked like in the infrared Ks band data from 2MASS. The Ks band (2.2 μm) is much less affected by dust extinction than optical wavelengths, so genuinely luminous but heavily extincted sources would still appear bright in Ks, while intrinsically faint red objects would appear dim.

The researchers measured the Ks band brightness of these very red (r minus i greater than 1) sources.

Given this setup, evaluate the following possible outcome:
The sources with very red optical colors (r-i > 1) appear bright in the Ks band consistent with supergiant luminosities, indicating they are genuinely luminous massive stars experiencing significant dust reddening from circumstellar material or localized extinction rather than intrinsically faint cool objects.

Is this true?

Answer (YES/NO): NO